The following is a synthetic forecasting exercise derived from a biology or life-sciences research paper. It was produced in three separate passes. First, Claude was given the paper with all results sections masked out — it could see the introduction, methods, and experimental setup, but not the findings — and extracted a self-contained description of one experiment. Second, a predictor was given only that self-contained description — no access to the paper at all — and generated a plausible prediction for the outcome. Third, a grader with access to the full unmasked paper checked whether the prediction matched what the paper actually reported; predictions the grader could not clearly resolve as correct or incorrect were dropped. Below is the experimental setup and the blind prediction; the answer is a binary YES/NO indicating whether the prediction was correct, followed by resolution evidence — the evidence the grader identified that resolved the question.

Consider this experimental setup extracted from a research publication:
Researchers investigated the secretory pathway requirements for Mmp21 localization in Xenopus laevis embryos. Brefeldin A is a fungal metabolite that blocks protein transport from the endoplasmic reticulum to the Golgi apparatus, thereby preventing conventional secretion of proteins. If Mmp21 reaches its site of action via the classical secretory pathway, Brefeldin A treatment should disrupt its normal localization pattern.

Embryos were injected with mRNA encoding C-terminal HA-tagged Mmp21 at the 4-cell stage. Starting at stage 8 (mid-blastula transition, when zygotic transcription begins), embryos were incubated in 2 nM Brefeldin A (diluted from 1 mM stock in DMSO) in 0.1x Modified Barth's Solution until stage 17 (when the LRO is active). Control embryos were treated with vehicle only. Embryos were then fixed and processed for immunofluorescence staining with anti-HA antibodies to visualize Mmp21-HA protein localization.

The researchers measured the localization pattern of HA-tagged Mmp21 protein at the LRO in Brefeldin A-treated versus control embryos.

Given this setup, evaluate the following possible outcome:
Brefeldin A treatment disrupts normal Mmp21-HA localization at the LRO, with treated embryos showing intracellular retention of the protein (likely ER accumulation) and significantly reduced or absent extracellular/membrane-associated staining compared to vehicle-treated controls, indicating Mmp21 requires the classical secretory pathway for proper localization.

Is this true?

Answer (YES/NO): YES